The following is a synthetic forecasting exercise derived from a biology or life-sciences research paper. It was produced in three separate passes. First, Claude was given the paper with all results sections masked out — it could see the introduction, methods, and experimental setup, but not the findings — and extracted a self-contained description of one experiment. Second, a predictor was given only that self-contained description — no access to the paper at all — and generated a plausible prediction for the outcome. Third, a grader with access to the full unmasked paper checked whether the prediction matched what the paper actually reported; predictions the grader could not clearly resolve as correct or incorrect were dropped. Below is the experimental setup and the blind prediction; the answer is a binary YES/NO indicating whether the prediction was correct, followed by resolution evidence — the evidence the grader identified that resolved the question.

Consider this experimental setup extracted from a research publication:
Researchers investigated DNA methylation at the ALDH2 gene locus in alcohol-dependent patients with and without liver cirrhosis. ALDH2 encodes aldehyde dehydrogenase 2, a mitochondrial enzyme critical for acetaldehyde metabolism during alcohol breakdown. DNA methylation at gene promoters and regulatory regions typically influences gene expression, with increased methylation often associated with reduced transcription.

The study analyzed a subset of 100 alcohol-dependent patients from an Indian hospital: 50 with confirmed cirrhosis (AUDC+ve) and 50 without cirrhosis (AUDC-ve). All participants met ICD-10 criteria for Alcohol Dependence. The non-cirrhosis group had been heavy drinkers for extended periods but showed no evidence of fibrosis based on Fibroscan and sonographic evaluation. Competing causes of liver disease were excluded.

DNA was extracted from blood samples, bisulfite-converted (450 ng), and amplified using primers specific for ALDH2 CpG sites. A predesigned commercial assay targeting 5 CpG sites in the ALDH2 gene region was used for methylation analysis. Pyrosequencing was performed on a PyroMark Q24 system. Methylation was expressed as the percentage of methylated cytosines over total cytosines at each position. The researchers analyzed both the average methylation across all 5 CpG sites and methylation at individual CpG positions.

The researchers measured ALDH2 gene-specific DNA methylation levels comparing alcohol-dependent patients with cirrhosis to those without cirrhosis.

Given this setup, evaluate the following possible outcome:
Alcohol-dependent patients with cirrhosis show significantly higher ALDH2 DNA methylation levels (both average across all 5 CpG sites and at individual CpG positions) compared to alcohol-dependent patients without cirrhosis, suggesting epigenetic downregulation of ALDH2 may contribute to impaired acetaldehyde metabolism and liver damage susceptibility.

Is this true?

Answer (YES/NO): NO